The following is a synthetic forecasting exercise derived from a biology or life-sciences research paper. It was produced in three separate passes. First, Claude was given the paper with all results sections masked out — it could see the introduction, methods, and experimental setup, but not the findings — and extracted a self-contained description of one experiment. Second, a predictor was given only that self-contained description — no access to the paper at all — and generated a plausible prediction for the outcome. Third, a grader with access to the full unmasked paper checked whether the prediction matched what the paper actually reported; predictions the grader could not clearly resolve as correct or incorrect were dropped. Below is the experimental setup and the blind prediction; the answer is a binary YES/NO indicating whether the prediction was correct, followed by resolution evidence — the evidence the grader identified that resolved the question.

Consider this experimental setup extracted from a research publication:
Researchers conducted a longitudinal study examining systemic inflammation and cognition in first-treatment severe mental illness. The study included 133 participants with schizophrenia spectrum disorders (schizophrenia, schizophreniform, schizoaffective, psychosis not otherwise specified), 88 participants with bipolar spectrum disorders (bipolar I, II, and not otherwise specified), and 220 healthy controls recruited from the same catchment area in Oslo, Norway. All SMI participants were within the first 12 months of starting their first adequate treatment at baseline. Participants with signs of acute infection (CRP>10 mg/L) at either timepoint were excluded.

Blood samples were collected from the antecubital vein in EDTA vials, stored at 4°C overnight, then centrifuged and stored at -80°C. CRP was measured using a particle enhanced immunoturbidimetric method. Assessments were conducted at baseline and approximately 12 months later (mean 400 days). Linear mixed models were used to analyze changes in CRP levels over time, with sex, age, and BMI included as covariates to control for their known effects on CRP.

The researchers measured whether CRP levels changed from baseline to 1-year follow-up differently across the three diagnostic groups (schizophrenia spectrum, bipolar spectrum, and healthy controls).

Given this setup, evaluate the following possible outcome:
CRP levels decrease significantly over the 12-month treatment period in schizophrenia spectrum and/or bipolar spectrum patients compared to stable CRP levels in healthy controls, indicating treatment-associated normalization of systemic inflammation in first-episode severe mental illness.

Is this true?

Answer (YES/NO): NO